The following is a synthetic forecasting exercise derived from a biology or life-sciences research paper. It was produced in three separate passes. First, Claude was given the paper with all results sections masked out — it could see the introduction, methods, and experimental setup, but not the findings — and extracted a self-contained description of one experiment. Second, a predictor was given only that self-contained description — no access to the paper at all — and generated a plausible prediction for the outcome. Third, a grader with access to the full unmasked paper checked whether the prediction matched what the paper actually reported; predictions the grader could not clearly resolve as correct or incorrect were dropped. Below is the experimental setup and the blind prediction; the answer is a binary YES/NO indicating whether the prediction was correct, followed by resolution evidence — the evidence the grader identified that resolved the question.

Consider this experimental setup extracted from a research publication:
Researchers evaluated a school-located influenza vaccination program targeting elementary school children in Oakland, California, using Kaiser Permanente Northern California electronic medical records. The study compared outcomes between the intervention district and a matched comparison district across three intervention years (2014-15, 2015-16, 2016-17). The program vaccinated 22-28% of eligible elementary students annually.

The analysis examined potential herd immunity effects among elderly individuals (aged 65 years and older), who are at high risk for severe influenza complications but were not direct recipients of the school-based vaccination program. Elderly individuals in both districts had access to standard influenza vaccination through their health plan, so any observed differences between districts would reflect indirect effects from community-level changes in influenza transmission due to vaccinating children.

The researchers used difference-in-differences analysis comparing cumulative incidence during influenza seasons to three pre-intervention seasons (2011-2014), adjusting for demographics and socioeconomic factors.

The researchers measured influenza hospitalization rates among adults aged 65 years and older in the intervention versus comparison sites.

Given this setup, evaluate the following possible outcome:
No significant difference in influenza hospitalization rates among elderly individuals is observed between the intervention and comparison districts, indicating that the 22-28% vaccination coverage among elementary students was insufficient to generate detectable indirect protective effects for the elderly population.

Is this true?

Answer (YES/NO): NO